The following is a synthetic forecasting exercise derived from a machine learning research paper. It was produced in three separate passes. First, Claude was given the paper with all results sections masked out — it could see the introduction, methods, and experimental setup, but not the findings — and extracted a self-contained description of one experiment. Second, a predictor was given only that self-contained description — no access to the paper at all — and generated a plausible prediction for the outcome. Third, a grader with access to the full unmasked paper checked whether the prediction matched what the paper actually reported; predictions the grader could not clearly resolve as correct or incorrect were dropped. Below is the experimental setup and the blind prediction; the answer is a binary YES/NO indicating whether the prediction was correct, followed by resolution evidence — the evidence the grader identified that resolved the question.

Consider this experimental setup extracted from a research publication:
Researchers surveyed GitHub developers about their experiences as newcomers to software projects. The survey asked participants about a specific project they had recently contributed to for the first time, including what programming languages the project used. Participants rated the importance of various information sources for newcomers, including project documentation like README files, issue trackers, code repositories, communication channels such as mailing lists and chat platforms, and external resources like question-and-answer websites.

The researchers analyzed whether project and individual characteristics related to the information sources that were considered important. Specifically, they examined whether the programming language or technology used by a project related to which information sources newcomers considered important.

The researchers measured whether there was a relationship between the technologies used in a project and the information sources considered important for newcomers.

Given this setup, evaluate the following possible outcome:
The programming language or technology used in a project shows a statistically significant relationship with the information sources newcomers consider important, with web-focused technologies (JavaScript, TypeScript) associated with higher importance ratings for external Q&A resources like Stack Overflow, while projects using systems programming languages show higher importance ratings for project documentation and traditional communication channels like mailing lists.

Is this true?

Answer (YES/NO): NO